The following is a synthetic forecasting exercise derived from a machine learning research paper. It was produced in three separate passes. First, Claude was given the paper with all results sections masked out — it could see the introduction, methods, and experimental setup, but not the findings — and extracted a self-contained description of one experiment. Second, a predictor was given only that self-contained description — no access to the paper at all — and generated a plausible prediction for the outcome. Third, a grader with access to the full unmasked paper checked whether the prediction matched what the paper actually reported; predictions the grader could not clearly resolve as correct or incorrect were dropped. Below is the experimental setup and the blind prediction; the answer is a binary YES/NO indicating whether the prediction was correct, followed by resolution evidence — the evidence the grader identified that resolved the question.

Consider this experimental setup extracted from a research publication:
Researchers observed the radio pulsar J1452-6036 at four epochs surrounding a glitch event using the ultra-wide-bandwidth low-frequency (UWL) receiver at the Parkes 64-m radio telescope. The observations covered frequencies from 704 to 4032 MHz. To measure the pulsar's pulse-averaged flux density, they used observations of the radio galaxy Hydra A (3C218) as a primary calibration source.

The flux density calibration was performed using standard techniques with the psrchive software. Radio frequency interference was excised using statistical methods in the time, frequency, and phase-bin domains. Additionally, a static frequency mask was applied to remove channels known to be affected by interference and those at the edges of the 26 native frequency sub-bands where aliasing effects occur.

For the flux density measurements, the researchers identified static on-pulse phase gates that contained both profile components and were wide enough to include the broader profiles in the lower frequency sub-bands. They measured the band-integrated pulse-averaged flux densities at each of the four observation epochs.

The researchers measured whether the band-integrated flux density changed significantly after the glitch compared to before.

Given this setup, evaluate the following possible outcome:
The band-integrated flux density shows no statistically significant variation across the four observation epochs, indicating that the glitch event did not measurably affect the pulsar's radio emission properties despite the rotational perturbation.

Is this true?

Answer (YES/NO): NO